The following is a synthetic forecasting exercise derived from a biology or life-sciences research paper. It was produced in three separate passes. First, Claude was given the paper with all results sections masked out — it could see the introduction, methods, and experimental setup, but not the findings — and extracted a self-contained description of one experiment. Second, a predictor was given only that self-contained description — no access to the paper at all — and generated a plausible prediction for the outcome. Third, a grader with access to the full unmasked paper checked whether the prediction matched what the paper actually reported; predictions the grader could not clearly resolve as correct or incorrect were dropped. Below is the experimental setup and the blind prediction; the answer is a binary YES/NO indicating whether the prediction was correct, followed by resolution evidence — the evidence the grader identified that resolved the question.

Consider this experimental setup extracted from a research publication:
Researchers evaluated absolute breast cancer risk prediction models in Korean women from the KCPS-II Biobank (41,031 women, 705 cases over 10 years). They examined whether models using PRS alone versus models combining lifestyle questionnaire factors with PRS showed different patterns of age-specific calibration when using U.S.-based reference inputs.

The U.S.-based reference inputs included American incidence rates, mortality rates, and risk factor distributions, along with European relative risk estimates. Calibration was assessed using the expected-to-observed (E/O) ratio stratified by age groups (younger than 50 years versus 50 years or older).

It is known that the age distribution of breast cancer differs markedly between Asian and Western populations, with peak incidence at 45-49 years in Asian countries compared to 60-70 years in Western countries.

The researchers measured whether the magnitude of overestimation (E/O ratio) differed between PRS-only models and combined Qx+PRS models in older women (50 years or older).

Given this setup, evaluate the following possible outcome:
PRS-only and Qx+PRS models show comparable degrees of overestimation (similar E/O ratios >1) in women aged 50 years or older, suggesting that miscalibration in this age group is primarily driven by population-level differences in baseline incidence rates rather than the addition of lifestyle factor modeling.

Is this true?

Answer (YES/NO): NO